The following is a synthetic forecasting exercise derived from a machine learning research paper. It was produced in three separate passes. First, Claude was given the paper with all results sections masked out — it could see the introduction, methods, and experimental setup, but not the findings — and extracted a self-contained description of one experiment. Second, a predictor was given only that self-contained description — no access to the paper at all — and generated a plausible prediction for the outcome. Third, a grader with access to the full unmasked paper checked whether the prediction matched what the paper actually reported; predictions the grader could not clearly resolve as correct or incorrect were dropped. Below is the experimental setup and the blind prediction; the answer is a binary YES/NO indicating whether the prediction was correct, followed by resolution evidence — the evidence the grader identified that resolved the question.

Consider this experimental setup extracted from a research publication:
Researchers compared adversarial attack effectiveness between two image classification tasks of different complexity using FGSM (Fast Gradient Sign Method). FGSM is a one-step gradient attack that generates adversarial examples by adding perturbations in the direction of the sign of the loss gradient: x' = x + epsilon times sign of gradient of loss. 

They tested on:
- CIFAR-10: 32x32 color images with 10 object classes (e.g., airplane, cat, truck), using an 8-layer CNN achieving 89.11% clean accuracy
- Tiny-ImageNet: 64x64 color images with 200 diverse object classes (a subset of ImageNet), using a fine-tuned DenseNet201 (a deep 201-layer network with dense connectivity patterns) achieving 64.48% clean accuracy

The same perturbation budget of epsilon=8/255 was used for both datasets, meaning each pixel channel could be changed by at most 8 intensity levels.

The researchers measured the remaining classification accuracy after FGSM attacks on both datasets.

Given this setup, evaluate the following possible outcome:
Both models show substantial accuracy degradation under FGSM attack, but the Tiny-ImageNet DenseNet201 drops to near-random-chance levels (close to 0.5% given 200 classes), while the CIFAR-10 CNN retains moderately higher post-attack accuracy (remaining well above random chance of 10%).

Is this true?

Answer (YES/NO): NO